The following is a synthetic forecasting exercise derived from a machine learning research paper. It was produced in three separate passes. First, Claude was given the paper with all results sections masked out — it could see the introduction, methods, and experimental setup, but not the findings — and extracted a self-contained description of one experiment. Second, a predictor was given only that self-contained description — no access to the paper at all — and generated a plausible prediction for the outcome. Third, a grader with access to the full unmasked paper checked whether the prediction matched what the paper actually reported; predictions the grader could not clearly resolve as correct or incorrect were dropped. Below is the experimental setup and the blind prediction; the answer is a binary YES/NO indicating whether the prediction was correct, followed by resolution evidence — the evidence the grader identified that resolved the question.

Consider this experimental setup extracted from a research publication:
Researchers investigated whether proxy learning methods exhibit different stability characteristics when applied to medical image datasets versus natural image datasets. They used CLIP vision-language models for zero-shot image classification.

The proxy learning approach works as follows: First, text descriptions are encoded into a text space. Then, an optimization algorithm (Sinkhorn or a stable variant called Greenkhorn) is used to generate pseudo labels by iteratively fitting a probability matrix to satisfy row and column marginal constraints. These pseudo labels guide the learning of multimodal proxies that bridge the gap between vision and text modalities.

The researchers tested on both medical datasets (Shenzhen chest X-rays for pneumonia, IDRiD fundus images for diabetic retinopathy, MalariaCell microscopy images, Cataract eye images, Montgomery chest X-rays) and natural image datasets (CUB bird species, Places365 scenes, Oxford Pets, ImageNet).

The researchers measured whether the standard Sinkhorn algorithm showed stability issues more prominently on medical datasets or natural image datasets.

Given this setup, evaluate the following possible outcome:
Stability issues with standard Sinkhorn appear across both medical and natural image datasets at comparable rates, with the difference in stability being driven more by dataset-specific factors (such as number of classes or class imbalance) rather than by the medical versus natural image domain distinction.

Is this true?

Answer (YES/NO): NO